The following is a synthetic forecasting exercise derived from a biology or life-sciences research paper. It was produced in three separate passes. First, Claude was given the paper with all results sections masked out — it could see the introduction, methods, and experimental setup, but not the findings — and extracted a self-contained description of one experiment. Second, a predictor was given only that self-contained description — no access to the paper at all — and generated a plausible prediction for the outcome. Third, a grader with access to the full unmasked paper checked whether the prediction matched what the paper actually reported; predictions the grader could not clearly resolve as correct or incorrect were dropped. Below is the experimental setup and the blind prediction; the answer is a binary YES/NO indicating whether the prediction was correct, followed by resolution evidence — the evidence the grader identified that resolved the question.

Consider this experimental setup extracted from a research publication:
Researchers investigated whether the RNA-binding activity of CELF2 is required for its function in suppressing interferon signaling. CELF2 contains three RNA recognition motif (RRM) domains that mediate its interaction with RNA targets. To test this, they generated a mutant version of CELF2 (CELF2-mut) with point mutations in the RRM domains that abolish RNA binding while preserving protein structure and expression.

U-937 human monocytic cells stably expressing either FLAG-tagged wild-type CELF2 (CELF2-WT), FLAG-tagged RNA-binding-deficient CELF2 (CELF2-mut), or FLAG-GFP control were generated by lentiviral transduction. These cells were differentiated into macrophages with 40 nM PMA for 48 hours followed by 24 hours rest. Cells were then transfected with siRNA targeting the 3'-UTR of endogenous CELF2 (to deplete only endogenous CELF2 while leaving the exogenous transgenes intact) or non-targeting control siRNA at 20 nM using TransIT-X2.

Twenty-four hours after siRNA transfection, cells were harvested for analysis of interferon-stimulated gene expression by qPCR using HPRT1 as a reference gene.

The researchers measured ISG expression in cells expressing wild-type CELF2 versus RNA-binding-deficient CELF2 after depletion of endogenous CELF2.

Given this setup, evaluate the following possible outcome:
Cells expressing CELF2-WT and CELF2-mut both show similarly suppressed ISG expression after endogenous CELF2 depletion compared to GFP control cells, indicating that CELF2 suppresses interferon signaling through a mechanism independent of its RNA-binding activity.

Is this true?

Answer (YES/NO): NO